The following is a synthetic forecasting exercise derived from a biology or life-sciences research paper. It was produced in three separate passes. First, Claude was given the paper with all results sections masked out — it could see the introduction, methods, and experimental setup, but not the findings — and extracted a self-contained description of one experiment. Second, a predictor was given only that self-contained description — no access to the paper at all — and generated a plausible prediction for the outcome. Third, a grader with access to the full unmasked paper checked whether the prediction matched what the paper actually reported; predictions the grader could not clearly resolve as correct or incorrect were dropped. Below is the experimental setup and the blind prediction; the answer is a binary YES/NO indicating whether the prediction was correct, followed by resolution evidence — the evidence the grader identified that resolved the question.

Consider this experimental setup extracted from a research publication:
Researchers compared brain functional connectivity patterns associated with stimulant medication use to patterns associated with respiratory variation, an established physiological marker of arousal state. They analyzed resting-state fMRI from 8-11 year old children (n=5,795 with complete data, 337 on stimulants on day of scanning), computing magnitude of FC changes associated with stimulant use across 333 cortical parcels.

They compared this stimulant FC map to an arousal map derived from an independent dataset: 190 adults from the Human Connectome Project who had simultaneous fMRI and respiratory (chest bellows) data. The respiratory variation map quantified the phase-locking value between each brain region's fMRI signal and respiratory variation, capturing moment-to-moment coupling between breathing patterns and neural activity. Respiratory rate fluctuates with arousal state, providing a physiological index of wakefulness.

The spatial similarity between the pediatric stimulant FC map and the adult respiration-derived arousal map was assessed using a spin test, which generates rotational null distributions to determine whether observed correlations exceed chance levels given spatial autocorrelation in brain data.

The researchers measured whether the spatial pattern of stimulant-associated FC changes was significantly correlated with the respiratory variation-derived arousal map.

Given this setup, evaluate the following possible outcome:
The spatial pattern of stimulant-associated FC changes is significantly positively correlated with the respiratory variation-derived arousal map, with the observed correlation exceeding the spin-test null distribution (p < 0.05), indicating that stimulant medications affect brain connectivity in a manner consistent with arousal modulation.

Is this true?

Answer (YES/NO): YES